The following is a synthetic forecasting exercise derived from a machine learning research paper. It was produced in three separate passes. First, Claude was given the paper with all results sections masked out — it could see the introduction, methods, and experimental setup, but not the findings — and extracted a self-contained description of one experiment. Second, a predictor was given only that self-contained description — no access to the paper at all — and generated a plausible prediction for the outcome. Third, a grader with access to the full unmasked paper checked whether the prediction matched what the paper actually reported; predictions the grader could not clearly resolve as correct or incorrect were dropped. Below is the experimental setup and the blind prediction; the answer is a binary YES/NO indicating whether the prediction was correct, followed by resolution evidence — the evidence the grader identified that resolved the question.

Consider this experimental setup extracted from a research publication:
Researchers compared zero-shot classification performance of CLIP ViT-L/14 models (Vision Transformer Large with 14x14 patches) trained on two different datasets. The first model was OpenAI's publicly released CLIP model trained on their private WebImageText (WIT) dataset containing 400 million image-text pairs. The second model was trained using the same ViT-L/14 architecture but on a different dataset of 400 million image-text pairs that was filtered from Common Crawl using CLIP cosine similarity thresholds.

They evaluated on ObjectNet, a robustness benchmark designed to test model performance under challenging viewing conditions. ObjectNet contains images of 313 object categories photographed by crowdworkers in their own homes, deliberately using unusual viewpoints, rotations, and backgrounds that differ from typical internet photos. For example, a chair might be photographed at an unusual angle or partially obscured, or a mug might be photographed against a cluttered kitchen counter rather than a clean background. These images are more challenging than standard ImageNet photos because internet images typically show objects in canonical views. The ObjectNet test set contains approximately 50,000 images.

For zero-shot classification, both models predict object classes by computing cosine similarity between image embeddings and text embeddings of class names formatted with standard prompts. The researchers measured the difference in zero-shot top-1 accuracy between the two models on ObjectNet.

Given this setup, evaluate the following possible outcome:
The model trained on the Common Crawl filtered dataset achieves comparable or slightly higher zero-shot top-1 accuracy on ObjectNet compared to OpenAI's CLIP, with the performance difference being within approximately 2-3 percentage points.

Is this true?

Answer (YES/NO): NO